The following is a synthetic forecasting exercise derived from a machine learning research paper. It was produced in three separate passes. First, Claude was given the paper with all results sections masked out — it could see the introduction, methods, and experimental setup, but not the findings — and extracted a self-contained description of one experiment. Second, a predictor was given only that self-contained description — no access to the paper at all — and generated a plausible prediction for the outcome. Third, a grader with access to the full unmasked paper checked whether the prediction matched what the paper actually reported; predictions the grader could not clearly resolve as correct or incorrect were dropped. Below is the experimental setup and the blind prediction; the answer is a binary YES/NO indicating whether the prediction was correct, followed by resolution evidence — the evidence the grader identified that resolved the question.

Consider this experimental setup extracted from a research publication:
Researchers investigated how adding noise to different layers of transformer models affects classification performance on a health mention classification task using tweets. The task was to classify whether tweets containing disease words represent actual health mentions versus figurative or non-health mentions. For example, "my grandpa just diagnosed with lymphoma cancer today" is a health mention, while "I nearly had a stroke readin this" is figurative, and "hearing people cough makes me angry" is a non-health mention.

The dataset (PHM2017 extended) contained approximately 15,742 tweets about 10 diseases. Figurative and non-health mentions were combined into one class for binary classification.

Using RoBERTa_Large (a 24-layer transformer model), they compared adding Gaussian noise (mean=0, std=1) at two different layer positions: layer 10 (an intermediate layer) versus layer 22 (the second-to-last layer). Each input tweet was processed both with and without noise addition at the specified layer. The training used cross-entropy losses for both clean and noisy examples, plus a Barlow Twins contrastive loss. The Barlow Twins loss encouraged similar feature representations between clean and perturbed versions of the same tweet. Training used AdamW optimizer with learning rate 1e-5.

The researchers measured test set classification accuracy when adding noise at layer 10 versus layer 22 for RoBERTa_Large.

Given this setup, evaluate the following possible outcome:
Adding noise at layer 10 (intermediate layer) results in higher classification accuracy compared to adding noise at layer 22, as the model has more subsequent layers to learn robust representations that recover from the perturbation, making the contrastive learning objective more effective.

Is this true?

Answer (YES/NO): NO